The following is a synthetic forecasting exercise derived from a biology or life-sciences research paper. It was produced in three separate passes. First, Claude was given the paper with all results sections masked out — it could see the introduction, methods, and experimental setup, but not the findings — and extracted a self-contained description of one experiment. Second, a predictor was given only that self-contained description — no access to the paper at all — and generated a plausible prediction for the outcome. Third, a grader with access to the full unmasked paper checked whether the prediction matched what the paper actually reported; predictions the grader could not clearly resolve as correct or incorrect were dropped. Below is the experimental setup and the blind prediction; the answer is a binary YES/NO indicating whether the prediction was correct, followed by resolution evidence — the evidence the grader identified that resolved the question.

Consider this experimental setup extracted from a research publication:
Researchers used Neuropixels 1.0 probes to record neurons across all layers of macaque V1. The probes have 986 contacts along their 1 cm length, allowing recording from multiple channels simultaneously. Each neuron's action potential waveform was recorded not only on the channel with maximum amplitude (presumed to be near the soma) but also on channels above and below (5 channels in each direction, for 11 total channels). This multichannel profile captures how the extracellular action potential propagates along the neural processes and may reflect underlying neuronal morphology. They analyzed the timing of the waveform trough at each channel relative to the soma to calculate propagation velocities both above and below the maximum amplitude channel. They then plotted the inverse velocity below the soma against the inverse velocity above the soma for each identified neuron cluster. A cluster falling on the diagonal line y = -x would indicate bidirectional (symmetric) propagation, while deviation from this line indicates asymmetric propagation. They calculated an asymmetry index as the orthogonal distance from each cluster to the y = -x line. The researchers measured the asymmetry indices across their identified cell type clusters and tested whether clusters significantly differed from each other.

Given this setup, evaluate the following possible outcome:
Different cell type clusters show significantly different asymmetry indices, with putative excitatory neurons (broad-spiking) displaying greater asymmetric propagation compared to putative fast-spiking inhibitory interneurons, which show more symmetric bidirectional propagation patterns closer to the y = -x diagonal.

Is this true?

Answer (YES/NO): NO